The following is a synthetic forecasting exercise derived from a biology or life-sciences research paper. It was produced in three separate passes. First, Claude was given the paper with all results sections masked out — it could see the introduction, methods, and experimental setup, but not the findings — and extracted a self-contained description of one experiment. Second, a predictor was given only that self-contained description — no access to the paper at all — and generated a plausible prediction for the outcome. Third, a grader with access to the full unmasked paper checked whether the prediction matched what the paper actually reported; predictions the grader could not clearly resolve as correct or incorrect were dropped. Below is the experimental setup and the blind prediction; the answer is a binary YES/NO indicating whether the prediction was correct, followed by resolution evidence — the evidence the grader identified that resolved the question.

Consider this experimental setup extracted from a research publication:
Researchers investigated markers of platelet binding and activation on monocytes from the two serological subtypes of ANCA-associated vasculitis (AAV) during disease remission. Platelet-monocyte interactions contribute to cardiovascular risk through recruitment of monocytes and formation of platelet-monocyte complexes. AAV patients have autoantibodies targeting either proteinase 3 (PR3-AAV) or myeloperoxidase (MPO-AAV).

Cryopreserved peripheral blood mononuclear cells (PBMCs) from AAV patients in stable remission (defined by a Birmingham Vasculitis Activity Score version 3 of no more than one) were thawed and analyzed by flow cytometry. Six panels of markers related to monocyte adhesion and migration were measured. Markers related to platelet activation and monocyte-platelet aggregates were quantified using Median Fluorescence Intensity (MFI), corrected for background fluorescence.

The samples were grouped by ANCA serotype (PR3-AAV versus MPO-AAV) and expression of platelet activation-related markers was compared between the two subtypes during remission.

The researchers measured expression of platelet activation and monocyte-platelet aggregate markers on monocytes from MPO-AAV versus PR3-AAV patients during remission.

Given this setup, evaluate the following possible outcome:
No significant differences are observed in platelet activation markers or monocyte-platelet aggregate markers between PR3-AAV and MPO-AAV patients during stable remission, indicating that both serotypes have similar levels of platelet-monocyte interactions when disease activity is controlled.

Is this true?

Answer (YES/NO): NO